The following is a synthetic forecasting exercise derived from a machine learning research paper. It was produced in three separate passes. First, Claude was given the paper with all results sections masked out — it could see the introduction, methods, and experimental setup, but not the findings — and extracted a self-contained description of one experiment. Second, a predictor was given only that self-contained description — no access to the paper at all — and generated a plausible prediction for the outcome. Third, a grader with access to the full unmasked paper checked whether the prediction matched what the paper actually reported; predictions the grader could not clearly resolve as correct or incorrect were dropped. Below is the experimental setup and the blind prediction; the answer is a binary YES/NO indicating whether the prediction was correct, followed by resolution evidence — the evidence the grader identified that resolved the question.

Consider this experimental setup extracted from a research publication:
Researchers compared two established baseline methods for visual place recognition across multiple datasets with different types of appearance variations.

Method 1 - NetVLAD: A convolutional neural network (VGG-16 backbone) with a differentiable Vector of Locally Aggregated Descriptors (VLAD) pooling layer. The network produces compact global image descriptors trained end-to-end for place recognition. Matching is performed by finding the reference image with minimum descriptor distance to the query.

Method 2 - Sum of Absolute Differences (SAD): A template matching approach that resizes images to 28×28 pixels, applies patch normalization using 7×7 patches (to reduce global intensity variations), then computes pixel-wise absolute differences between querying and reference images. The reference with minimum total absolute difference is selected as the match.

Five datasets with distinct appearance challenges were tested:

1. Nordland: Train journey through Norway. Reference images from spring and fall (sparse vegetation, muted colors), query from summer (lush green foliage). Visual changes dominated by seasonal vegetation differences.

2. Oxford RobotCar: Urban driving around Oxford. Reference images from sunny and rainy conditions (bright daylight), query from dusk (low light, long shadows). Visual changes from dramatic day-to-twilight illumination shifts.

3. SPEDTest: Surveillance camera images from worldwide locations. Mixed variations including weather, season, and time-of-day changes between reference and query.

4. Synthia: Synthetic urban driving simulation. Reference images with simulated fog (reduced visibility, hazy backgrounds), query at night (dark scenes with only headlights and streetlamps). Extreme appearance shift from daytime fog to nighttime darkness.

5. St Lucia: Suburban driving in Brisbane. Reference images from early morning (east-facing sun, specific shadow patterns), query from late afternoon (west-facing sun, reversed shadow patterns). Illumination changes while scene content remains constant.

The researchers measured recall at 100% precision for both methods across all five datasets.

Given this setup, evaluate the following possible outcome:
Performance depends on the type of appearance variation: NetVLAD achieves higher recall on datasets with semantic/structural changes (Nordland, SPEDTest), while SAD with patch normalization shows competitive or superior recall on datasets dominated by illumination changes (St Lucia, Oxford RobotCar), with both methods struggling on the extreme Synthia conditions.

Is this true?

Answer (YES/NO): NO